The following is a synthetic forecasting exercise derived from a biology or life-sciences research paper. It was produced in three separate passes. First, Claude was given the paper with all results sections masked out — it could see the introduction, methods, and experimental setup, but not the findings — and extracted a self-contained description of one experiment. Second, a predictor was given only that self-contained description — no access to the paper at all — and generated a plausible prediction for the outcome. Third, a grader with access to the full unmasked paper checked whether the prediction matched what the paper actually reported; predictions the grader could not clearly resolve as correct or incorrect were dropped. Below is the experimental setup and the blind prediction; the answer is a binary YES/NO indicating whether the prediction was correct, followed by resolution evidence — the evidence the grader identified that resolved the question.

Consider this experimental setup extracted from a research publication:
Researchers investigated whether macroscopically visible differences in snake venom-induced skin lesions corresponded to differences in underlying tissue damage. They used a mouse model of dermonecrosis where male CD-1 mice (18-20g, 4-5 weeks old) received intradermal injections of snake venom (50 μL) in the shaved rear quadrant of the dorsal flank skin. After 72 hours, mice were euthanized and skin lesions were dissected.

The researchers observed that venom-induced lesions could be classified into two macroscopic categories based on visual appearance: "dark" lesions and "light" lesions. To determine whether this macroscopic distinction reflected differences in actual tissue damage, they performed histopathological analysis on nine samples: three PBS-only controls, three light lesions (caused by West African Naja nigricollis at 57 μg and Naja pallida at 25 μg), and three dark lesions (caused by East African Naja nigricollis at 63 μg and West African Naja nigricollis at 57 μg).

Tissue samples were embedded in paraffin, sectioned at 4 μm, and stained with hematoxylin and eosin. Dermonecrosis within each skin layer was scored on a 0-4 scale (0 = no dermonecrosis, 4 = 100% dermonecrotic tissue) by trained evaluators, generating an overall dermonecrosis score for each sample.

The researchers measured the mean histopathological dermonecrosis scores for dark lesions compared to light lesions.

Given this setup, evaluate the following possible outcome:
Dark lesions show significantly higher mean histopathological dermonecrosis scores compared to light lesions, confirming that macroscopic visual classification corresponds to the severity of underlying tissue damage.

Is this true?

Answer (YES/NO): YES